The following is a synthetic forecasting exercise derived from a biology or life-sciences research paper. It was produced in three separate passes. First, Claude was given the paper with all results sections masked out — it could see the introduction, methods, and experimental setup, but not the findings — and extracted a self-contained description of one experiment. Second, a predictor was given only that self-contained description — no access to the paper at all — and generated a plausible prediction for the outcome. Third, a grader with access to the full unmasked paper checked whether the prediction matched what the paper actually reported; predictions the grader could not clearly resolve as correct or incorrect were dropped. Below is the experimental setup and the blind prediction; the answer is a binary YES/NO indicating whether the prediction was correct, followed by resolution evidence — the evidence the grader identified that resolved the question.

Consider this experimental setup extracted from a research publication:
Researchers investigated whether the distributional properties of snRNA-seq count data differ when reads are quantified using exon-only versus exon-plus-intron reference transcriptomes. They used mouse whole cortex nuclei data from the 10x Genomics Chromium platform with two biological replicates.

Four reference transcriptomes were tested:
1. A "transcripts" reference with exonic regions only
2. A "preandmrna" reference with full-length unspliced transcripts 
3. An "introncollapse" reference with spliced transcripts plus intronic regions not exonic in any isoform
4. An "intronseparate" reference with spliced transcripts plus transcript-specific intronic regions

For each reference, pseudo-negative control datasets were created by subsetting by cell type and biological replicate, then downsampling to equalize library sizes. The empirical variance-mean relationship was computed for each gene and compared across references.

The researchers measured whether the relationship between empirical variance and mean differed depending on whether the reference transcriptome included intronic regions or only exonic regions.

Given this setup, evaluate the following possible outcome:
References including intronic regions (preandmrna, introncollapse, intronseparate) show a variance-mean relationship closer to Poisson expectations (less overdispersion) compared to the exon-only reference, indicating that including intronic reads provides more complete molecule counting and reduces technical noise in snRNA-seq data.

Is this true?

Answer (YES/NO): NO